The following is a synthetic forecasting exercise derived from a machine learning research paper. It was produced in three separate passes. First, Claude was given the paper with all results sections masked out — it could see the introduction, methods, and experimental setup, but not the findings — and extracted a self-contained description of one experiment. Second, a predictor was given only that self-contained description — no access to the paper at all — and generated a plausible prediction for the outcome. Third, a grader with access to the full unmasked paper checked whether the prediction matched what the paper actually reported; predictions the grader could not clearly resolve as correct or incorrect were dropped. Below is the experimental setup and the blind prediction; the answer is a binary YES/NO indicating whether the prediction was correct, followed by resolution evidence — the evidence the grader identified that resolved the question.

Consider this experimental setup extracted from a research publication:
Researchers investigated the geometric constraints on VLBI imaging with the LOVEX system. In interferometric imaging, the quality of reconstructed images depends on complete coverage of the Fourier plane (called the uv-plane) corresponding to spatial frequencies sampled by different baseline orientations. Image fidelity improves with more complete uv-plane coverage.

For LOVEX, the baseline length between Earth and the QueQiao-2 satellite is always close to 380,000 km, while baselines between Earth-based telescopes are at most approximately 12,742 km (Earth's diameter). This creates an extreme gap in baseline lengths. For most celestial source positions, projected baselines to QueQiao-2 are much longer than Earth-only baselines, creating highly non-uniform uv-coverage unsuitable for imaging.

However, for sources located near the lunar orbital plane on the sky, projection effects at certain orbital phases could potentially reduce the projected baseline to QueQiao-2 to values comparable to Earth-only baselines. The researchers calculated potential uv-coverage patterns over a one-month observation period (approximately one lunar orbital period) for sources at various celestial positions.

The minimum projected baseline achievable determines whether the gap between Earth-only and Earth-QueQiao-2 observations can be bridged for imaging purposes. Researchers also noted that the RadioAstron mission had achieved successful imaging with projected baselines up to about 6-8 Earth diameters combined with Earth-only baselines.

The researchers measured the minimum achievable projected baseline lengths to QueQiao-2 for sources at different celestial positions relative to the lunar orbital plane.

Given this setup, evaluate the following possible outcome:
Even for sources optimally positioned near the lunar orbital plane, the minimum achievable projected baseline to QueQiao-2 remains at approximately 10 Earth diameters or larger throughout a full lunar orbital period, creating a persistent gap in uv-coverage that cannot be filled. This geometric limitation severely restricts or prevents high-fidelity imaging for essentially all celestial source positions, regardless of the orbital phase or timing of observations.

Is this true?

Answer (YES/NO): NO